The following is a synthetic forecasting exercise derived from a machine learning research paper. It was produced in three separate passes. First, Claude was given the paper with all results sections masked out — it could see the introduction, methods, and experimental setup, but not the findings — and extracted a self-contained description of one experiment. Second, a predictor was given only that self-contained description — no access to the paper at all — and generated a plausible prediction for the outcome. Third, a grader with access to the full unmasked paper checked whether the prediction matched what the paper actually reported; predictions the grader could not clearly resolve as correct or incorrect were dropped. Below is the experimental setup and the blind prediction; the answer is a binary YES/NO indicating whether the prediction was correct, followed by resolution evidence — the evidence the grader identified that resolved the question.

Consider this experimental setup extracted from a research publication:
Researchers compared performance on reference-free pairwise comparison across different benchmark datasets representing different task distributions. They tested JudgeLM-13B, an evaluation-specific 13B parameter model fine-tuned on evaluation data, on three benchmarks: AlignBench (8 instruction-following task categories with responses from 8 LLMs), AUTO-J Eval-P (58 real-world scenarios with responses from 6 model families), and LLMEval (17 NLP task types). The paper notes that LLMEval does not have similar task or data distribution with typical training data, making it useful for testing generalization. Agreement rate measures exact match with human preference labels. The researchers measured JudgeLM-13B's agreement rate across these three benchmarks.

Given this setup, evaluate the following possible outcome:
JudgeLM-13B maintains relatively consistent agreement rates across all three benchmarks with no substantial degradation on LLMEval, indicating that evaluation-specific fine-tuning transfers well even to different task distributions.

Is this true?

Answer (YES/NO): NO